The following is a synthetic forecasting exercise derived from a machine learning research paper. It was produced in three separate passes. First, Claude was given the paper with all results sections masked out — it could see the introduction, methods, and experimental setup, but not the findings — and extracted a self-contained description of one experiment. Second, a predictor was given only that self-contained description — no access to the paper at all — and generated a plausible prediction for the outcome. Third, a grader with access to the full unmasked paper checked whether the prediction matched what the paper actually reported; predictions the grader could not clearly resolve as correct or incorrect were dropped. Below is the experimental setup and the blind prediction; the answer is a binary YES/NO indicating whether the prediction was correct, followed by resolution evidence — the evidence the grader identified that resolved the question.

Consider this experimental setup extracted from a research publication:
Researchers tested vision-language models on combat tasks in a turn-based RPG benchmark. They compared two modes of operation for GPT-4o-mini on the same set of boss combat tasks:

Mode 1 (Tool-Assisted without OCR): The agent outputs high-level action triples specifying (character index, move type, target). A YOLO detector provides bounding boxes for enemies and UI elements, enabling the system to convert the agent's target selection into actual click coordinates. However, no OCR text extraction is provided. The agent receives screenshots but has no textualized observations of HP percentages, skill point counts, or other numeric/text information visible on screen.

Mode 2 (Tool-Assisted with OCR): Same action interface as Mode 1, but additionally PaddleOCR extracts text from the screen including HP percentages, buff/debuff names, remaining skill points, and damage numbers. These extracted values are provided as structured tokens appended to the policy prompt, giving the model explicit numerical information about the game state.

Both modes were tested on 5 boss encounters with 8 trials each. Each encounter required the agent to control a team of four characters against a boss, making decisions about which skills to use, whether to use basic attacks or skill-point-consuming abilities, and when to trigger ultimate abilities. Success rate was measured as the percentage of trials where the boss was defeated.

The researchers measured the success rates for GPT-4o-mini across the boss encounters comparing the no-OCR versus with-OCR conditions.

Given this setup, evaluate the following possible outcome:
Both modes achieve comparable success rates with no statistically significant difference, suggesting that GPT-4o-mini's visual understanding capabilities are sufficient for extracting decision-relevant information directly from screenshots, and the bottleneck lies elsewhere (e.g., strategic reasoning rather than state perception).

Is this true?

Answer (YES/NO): NO